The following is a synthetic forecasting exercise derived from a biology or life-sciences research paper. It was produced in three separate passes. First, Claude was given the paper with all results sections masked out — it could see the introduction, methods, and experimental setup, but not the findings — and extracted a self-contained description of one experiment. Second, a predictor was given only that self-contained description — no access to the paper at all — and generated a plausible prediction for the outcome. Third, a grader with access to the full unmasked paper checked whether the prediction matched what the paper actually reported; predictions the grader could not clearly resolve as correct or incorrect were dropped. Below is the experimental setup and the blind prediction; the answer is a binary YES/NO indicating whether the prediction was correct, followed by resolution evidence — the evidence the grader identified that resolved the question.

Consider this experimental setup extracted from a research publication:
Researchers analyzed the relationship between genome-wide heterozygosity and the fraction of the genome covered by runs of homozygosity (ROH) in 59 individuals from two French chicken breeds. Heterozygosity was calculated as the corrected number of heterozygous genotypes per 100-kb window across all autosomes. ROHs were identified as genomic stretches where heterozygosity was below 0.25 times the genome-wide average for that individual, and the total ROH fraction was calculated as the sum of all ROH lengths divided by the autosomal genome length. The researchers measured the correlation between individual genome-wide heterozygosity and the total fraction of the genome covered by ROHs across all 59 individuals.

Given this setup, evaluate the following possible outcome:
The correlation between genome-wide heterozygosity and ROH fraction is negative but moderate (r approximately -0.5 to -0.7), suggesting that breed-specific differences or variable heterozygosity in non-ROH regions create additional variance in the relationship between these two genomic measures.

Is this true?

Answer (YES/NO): NO